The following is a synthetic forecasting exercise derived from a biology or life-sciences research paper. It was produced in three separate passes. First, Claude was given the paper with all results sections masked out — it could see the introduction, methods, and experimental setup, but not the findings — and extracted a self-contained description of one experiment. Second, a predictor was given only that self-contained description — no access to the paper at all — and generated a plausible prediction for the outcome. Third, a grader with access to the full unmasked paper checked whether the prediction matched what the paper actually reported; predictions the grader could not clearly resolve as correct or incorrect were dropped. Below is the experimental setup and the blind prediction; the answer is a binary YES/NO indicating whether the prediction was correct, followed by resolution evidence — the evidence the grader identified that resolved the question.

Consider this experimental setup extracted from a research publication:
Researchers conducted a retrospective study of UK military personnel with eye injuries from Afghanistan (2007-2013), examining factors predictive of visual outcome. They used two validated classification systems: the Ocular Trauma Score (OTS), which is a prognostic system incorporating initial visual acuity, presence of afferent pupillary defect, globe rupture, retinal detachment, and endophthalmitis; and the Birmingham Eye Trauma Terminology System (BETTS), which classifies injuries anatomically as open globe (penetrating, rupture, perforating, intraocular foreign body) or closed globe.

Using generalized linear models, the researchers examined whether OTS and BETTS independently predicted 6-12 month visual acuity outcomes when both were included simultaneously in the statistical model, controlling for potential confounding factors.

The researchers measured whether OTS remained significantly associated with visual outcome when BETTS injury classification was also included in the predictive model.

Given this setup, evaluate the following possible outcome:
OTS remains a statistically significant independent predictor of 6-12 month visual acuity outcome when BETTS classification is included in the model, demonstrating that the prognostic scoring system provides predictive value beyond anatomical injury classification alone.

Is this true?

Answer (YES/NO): NO